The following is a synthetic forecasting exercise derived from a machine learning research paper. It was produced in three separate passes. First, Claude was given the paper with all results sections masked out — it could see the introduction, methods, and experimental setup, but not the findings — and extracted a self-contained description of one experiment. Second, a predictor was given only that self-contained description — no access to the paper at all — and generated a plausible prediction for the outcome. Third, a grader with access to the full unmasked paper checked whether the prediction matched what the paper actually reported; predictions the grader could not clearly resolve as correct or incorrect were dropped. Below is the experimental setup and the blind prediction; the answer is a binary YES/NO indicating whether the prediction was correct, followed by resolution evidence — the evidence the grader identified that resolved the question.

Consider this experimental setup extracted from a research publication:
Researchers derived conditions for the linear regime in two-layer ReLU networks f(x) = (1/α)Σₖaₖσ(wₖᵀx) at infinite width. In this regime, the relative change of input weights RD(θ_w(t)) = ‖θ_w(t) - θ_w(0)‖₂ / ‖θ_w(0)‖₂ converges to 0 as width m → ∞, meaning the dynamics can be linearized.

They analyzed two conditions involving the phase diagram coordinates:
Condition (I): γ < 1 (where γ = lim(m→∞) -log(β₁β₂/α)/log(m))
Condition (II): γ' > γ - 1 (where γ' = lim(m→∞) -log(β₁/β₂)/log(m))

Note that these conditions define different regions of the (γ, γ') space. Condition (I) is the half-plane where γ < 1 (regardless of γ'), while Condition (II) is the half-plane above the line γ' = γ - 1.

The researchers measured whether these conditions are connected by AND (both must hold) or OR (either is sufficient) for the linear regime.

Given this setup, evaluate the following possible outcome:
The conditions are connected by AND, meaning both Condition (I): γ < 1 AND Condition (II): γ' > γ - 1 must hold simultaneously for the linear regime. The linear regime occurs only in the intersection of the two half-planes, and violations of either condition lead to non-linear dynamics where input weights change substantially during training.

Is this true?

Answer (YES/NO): NO